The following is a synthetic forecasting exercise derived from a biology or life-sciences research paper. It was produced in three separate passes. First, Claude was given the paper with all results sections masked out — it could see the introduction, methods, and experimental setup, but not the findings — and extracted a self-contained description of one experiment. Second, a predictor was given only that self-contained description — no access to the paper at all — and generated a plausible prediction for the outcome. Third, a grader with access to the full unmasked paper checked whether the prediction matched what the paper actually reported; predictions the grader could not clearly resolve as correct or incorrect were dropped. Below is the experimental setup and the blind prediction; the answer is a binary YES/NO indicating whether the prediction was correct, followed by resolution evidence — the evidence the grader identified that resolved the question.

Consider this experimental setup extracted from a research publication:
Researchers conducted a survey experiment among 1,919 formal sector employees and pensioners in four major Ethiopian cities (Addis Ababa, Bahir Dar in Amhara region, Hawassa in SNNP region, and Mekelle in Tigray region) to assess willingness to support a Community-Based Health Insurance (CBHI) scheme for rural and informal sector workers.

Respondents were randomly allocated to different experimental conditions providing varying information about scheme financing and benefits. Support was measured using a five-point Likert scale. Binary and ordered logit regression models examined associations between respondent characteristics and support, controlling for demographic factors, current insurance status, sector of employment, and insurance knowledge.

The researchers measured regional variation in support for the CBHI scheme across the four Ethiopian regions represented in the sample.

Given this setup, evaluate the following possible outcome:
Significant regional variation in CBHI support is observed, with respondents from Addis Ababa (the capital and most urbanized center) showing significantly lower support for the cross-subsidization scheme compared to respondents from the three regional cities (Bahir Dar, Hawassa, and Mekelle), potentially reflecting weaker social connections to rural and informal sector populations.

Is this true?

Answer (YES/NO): NO